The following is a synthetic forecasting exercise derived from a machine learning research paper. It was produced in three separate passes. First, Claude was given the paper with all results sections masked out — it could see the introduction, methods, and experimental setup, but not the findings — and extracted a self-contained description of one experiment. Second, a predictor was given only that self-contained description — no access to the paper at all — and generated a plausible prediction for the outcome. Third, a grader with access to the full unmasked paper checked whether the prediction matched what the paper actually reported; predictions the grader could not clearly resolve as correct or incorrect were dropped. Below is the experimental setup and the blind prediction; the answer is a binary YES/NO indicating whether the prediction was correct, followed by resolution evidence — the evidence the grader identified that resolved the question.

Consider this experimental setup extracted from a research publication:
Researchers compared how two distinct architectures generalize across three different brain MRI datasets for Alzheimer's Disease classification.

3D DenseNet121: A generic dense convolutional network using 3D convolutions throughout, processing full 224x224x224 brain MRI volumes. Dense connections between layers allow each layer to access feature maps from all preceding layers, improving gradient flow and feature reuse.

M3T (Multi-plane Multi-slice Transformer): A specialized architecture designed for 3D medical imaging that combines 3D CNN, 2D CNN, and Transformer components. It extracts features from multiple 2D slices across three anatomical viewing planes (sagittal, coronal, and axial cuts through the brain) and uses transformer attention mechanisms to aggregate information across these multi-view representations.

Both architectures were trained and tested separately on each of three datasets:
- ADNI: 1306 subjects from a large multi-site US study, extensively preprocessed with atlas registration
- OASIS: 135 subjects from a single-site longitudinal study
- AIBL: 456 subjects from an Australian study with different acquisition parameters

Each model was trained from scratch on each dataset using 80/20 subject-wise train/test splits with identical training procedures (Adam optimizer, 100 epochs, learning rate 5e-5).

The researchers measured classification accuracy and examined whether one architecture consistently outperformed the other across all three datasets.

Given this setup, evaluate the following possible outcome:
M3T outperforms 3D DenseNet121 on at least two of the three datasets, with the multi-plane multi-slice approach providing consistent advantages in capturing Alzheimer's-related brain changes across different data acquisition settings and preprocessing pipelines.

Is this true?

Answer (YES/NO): YES